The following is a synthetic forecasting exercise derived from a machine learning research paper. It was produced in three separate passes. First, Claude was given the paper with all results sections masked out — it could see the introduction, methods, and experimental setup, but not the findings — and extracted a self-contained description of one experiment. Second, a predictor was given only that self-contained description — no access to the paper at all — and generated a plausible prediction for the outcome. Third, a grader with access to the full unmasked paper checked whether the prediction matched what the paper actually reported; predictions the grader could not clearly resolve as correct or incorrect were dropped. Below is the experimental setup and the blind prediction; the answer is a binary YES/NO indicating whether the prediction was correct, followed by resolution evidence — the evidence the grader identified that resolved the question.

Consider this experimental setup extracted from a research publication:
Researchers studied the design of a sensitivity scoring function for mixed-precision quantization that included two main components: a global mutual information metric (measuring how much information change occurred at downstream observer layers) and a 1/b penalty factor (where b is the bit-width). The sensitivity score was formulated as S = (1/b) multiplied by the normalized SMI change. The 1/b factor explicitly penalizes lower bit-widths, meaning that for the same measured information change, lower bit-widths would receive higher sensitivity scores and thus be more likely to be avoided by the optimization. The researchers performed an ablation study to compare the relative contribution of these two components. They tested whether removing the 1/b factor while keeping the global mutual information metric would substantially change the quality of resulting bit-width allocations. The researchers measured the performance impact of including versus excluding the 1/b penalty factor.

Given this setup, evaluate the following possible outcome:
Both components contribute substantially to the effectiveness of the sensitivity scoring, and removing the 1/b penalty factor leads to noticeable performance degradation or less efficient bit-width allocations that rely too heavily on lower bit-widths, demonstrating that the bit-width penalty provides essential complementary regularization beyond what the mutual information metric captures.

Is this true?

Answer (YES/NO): NO